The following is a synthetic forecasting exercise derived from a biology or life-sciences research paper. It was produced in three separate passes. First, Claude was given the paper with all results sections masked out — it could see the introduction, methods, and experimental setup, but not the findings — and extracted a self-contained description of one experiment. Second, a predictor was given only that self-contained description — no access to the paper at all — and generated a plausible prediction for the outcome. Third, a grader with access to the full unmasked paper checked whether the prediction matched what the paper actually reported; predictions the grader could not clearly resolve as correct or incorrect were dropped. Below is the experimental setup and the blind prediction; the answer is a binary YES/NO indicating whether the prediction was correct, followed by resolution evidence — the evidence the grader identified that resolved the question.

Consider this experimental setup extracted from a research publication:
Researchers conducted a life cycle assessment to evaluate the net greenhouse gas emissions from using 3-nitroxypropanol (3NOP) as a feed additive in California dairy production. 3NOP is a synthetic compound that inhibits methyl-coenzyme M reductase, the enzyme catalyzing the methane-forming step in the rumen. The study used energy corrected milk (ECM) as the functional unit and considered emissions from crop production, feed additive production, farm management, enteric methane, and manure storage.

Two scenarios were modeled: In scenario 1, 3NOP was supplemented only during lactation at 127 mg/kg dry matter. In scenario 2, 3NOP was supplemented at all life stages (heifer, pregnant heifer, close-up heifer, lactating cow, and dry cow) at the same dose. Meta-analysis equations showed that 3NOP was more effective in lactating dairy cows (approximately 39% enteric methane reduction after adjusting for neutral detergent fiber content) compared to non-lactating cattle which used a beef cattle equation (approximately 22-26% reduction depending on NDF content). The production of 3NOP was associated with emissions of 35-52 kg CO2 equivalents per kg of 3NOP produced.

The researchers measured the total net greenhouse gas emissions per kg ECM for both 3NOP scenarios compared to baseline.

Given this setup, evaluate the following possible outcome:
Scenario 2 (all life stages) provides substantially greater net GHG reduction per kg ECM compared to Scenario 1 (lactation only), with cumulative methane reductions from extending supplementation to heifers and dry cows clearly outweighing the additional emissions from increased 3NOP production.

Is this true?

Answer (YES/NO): NO